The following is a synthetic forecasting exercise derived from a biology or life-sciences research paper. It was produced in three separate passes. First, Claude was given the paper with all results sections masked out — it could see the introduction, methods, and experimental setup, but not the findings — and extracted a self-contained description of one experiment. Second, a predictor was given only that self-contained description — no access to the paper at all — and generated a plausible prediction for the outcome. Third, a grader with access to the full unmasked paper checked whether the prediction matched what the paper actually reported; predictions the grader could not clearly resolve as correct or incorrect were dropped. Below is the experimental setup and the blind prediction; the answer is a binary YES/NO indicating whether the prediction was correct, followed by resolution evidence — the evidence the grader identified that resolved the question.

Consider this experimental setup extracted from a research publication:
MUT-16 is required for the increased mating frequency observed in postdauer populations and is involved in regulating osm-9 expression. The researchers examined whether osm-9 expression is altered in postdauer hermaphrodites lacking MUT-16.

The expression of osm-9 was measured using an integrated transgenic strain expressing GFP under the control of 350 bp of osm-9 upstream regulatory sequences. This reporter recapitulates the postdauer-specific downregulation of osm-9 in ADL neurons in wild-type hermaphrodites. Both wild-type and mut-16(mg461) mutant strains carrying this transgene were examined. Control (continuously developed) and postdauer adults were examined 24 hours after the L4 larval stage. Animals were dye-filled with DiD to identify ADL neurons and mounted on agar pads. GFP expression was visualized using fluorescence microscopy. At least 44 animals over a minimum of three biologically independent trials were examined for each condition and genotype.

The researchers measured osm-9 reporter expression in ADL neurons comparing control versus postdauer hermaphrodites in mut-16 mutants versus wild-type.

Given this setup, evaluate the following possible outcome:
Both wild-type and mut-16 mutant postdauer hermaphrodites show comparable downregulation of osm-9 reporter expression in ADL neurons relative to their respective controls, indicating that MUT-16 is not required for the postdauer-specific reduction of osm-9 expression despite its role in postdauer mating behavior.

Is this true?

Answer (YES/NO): NO